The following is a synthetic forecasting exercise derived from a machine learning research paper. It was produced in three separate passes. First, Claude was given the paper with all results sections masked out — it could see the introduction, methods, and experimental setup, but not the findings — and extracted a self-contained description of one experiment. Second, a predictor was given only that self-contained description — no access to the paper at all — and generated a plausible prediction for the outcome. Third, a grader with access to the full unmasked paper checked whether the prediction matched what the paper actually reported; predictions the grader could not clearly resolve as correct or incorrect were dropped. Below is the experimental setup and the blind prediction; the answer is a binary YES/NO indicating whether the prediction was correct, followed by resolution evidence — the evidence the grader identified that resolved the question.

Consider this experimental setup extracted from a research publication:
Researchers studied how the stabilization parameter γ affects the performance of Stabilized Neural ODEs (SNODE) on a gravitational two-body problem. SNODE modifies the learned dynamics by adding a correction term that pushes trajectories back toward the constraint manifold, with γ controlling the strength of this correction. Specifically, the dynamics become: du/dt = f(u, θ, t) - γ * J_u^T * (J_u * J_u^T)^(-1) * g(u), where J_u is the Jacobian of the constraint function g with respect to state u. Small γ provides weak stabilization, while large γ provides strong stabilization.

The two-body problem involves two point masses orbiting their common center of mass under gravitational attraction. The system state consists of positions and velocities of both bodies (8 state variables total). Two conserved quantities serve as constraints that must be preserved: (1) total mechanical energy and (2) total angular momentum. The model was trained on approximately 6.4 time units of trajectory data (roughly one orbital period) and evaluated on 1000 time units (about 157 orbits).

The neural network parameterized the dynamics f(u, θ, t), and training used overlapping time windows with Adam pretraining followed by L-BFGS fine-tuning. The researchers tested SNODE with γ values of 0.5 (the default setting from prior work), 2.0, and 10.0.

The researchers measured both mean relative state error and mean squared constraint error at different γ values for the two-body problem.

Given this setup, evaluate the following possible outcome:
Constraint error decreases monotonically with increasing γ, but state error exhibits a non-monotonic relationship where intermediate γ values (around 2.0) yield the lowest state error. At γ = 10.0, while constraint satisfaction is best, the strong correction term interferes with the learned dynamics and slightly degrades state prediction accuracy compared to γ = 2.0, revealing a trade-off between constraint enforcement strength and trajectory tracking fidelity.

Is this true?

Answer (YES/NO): NO